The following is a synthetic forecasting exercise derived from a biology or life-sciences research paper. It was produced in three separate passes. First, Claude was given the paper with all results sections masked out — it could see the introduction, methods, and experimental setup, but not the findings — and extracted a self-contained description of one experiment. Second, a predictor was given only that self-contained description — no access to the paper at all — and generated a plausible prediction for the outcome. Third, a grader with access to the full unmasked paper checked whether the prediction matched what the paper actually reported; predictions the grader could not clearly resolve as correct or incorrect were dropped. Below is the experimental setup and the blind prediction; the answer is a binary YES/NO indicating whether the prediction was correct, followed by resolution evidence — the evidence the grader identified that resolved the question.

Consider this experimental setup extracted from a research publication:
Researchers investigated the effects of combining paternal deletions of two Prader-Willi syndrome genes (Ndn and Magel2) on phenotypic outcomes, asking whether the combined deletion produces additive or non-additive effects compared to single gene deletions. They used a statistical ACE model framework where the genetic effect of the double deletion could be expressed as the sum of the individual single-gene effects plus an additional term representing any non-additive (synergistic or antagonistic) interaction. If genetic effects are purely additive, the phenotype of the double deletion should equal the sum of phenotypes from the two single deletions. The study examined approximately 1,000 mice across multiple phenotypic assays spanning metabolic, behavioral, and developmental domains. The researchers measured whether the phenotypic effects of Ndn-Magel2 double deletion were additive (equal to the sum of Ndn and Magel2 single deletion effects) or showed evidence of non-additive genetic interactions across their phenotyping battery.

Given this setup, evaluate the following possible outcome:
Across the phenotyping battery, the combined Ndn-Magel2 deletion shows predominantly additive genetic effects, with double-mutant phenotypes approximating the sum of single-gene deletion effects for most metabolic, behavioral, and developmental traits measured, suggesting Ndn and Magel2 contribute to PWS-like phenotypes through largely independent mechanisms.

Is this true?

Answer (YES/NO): YES